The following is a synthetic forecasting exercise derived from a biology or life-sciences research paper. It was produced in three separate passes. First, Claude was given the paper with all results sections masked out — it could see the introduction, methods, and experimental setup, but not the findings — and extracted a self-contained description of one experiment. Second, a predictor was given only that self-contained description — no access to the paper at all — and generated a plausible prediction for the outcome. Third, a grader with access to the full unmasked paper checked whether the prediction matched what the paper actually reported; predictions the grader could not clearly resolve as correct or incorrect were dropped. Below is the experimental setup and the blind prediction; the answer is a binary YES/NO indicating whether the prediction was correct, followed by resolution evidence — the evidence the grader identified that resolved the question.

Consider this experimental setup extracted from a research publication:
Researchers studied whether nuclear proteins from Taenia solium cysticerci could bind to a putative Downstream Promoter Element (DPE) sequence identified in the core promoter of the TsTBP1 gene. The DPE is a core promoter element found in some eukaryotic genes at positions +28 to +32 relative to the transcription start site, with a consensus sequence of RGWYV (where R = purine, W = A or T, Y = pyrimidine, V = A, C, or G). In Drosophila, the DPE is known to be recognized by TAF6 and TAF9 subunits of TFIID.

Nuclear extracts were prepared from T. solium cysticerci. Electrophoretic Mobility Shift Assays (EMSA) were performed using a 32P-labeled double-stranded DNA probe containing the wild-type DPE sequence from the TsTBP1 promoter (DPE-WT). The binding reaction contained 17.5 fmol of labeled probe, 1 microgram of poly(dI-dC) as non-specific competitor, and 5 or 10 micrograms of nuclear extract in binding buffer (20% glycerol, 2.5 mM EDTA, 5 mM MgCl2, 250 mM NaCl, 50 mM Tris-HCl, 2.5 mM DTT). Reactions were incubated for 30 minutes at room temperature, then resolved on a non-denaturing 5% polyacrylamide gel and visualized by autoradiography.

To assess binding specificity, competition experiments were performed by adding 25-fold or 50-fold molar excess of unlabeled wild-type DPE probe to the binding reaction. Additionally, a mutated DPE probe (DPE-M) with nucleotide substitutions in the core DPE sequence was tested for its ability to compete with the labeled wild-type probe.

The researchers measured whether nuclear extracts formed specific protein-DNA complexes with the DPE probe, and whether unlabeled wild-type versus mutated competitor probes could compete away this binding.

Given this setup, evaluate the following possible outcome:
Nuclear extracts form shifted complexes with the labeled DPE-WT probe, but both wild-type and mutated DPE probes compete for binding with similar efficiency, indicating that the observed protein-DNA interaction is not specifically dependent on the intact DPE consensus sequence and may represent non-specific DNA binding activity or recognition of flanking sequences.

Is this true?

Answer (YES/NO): NO